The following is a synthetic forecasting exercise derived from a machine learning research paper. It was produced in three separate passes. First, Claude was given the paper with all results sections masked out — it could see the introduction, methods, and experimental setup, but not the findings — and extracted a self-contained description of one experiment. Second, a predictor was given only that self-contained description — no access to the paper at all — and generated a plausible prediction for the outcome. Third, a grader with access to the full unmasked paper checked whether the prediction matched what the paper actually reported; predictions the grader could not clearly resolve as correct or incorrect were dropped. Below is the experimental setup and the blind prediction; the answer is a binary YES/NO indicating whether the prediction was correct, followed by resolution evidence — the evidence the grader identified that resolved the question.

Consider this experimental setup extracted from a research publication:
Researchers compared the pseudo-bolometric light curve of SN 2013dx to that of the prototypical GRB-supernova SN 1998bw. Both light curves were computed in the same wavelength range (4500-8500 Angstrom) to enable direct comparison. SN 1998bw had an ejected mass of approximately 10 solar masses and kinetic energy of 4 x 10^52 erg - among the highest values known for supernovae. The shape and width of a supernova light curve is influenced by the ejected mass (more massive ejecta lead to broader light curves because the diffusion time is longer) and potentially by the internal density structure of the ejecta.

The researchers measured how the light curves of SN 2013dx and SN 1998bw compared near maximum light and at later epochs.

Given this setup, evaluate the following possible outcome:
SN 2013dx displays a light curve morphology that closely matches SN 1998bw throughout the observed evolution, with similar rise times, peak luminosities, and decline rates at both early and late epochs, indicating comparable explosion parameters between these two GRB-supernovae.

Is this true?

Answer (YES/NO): NO